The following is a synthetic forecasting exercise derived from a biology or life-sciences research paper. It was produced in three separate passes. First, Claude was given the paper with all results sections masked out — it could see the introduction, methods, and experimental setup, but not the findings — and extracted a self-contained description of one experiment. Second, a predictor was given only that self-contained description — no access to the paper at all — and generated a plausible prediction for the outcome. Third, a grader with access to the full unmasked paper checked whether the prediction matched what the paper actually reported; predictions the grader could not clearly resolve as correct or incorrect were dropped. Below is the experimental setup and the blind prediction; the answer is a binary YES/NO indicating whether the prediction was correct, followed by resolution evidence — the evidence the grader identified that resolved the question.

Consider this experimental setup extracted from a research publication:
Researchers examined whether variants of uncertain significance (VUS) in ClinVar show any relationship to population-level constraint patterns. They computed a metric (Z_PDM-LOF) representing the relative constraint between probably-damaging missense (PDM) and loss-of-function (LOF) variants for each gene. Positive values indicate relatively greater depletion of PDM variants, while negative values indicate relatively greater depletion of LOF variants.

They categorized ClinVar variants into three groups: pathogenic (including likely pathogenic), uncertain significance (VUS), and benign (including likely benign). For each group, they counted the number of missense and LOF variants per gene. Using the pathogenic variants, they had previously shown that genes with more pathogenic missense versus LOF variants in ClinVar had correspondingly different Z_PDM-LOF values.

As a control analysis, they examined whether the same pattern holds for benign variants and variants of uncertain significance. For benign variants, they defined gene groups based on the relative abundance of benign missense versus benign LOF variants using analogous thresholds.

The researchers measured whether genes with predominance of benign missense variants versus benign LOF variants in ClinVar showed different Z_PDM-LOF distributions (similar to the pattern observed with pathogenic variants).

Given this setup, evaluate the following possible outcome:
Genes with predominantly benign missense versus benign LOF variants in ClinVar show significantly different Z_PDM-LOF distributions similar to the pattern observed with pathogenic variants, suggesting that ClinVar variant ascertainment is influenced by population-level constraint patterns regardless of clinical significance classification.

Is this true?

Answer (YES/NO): NO